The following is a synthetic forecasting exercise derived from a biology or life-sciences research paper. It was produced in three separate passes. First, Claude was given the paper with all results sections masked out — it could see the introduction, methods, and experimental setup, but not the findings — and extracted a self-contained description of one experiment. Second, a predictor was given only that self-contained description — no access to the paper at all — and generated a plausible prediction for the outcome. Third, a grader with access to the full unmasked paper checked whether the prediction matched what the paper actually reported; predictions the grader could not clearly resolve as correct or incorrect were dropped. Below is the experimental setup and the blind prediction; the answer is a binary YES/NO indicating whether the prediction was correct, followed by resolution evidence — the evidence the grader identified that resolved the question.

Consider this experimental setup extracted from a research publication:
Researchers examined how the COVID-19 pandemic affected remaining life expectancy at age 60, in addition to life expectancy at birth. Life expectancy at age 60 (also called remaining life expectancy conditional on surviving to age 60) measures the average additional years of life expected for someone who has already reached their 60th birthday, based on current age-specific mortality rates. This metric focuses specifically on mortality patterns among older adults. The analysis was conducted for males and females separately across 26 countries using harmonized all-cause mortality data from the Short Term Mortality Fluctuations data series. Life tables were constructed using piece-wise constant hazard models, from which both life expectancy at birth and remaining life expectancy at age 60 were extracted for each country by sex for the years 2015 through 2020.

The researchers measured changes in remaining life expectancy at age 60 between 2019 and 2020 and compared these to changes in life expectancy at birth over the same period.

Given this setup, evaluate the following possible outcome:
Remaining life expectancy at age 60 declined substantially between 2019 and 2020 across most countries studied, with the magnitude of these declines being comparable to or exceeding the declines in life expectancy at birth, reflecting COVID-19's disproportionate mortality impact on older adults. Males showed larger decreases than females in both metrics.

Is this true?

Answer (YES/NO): NO